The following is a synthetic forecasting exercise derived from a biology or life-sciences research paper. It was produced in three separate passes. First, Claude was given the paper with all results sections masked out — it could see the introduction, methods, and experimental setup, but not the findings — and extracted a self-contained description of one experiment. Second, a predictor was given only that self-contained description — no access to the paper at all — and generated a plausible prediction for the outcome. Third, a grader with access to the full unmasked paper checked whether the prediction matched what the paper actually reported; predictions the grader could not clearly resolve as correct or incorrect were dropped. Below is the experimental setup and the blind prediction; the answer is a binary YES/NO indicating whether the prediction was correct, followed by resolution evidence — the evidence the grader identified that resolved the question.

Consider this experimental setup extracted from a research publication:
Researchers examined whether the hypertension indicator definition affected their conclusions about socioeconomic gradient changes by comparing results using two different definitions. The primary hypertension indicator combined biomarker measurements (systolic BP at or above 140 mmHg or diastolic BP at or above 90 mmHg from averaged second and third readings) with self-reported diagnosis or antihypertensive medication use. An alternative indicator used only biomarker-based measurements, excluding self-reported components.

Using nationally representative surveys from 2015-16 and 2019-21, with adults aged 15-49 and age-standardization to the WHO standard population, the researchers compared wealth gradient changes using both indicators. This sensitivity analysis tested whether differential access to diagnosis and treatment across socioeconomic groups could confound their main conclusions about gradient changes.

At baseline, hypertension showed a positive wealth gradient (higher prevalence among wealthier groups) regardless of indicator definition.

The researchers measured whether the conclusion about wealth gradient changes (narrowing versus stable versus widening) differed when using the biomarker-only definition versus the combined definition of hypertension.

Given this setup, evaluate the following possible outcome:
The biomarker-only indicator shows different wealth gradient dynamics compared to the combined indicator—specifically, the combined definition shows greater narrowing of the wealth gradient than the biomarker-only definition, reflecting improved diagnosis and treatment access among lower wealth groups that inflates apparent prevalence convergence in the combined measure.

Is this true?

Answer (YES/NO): NO